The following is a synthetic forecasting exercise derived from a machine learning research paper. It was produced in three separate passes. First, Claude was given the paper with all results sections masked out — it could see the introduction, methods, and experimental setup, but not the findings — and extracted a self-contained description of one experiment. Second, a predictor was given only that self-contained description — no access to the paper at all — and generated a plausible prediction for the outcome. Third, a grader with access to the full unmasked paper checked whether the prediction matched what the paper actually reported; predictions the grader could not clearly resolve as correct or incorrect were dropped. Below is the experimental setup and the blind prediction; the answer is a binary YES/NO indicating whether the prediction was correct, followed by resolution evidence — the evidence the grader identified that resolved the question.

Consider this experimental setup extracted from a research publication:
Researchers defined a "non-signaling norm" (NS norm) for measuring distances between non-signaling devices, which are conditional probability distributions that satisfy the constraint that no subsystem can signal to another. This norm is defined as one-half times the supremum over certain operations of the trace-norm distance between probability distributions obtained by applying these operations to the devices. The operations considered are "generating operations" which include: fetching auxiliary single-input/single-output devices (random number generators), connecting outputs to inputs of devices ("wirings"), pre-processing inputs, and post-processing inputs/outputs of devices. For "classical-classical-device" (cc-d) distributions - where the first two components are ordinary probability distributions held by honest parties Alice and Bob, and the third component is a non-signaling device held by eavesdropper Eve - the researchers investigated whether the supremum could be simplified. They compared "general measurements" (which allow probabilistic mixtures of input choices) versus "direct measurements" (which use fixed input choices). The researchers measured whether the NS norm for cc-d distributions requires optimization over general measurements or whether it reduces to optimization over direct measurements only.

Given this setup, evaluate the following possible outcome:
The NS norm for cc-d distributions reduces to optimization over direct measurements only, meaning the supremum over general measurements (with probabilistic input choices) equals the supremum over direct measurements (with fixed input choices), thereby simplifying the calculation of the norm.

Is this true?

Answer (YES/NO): YES